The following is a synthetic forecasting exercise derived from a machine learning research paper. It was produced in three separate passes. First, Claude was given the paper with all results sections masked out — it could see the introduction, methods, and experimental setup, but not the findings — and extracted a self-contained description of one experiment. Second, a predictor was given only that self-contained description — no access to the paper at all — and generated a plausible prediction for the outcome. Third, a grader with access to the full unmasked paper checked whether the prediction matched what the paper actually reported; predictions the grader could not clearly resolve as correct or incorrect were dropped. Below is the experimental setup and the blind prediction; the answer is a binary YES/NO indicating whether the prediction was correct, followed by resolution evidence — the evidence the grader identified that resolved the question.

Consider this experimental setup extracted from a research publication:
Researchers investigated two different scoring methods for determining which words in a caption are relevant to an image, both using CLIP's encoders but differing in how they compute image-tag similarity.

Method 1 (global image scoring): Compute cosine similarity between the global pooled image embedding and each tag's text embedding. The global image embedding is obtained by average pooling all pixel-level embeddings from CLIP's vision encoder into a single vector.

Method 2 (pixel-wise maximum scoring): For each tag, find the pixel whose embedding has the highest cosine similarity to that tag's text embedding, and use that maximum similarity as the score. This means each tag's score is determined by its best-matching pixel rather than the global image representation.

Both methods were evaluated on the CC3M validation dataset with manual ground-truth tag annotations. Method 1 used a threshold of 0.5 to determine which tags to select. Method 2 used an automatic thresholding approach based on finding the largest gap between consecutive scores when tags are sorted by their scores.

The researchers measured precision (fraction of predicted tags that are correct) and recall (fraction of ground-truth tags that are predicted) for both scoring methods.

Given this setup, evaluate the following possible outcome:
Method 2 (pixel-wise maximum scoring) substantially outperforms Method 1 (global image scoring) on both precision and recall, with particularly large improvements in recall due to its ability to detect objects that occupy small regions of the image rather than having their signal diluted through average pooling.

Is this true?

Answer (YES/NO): NO